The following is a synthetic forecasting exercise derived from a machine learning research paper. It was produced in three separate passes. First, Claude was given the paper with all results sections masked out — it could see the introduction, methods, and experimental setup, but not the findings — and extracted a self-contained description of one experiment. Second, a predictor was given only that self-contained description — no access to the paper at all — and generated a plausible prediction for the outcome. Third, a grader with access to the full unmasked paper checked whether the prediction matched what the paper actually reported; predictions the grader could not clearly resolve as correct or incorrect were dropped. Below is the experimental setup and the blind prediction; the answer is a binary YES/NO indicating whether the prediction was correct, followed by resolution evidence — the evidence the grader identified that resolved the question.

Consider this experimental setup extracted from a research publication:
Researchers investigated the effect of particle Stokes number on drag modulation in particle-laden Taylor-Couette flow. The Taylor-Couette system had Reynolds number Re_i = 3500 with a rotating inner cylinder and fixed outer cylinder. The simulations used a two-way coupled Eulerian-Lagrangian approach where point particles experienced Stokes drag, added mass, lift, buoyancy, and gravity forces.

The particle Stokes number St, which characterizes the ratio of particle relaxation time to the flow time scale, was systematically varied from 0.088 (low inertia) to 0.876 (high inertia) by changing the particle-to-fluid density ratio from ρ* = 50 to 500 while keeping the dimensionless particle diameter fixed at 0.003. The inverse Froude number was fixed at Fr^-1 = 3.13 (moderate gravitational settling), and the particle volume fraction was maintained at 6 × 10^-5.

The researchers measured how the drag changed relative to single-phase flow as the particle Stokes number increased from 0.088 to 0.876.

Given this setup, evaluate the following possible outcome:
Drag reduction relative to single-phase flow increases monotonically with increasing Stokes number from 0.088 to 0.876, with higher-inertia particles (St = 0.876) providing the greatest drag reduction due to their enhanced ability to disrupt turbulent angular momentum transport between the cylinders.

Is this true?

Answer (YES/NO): NO